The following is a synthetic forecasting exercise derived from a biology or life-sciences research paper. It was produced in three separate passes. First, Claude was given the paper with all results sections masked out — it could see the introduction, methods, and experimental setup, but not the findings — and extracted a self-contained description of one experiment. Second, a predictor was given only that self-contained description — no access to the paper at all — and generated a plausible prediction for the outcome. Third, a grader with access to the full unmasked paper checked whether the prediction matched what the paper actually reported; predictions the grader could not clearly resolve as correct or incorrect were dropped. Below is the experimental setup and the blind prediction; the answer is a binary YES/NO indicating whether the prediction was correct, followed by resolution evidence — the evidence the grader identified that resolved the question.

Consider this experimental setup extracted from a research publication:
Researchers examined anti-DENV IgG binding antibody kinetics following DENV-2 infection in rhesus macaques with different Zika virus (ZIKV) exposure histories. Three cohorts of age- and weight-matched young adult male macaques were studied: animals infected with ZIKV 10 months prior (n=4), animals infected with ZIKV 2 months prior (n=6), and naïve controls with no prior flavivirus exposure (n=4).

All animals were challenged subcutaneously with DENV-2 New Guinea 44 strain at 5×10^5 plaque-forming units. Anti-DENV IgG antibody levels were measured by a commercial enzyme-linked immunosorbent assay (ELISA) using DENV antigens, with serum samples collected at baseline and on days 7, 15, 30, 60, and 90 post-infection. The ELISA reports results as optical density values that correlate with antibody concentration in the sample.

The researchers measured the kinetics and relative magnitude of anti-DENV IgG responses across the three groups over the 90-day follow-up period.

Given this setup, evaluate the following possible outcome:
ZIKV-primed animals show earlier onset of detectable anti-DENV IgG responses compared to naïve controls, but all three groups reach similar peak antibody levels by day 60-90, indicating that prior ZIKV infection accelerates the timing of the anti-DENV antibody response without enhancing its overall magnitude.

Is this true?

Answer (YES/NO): NO